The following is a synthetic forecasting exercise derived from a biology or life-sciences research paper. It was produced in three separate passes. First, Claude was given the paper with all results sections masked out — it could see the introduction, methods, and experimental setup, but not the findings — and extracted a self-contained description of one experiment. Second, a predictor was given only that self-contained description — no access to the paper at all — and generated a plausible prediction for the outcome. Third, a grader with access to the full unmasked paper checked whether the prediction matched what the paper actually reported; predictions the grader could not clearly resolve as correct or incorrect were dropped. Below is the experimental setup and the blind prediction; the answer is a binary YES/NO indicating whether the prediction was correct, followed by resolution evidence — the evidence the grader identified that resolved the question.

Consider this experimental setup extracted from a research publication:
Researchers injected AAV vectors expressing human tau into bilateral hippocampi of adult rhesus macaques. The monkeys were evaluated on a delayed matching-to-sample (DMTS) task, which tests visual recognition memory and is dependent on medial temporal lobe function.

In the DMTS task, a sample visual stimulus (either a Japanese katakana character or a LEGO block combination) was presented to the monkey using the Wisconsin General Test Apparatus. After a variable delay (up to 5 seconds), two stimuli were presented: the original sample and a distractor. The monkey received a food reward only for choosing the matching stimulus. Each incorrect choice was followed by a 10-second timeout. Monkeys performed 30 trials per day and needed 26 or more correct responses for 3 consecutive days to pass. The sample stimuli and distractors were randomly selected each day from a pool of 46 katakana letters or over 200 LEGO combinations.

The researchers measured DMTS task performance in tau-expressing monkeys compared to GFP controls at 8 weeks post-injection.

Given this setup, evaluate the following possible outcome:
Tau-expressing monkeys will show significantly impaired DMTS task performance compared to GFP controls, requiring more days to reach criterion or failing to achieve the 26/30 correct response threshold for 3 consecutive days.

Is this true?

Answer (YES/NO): YES